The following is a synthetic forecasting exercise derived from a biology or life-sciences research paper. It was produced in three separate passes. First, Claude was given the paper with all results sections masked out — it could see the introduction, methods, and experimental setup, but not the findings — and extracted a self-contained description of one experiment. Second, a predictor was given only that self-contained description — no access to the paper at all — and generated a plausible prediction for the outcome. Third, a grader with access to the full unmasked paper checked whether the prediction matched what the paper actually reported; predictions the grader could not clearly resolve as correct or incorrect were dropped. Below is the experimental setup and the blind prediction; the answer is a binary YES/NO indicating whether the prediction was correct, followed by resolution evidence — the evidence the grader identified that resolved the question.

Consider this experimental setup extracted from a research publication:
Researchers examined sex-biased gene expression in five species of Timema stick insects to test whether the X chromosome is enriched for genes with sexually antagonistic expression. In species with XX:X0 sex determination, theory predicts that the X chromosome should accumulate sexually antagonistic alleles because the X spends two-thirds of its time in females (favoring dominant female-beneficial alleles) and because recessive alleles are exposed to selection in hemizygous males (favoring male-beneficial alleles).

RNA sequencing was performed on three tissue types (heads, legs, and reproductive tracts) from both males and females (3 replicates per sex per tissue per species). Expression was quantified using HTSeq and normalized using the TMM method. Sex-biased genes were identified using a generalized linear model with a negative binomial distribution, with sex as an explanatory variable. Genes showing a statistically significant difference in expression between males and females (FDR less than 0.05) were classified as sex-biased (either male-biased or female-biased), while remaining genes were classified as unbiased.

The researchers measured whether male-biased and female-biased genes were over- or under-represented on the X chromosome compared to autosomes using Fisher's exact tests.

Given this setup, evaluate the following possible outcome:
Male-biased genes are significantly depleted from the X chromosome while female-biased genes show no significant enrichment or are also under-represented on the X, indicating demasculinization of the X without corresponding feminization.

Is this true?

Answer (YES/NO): NO